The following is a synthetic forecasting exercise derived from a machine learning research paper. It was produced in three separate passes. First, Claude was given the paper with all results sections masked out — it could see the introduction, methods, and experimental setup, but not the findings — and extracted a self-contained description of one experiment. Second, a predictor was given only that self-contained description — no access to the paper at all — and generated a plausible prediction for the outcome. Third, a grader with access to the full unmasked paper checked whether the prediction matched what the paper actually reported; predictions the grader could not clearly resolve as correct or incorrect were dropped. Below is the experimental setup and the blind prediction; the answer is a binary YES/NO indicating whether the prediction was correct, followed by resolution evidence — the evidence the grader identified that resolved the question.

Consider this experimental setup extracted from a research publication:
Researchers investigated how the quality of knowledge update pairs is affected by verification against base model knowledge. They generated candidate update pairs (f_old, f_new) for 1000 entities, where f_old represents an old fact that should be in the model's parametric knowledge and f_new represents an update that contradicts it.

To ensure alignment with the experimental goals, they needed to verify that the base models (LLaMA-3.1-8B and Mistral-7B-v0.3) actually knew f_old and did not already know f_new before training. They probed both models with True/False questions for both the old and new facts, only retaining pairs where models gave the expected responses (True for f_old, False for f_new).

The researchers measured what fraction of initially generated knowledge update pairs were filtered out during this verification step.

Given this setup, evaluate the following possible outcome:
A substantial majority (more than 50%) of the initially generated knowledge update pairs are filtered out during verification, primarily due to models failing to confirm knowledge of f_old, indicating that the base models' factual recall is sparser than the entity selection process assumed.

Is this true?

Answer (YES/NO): NO